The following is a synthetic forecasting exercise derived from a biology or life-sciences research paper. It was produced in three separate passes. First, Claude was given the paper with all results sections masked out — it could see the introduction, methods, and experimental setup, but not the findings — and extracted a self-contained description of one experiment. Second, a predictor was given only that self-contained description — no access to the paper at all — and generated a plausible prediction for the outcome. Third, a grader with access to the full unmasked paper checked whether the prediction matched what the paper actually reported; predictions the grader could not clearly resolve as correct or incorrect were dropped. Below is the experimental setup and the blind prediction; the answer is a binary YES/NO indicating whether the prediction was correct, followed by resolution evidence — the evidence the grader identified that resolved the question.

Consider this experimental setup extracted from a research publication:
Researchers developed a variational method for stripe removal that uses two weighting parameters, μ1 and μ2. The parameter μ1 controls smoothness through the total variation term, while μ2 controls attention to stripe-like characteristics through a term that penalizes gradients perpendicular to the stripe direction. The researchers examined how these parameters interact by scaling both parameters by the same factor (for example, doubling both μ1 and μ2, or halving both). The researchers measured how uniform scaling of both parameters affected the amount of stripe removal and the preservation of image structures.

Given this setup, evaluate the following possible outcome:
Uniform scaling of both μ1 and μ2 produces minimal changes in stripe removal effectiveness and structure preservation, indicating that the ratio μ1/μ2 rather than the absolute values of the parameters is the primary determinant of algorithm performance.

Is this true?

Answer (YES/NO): NO